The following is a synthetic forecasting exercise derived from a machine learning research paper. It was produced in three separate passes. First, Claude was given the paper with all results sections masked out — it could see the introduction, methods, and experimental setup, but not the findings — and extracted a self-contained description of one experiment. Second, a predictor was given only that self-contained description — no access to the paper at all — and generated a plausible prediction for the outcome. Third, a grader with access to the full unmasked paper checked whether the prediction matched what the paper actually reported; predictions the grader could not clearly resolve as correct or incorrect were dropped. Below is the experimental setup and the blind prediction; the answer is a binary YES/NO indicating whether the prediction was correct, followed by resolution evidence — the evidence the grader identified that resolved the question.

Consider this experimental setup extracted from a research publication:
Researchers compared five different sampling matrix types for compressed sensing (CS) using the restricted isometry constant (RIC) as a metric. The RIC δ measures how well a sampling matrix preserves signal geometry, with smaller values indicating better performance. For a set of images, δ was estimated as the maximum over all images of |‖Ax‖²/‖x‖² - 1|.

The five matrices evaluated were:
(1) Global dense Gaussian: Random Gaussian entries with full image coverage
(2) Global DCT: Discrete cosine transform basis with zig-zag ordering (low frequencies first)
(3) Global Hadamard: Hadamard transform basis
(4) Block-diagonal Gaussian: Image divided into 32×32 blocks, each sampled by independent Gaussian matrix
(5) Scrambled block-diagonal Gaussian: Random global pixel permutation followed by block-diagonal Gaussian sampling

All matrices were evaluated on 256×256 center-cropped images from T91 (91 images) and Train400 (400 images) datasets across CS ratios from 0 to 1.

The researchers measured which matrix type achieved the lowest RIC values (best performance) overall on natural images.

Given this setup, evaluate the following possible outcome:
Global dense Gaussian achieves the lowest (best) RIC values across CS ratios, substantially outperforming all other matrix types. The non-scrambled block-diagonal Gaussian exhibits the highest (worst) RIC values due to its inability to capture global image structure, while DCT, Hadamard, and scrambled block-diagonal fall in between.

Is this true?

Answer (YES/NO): NO